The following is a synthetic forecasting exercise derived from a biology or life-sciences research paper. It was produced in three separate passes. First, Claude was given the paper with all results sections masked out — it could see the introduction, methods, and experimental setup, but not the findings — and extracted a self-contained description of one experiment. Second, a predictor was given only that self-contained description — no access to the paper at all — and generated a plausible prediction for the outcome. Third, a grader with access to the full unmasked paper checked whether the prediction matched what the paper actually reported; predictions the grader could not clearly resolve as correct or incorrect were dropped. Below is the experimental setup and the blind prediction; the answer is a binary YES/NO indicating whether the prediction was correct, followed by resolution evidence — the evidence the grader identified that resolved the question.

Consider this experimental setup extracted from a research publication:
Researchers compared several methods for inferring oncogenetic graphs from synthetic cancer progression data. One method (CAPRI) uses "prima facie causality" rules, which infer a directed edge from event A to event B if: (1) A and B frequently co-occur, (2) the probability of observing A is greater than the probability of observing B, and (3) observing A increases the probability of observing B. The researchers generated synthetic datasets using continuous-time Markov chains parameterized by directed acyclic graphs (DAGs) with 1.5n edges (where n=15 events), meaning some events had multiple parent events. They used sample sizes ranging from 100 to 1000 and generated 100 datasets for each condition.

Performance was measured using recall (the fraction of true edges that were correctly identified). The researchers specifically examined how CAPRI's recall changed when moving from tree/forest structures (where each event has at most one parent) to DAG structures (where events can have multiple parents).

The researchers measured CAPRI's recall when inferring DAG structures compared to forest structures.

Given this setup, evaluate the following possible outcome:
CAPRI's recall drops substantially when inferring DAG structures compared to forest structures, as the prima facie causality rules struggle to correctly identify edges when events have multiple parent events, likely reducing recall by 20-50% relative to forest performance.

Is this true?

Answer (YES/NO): YES